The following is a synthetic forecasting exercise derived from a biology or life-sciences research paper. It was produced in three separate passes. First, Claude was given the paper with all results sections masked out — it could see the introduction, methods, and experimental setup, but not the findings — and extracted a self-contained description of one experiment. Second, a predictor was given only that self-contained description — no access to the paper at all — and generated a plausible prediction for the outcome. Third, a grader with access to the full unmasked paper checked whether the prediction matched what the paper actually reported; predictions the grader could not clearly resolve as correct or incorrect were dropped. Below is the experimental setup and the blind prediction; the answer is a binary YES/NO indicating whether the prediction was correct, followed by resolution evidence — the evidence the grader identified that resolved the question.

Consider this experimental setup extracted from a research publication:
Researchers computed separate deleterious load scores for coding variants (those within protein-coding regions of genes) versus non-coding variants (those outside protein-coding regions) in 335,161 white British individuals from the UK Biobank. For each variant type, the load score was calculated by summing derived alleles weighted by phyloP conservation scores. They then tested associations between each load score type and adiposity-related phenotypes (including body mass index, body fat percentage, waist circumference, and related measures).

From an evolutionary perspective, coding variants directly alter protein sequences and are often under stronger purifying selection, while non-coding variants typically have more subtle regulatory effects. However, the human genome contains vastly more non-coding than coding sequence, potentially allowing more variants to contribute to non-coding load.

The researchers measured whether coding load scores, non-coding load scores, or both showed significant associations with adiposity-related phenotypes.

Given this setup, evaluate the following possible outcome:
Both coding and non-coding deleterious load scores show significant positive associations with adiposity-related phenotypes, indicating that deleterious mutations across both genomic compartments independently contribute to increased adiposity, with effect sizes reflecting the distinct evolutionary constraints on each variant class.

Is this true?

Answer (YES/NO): NO